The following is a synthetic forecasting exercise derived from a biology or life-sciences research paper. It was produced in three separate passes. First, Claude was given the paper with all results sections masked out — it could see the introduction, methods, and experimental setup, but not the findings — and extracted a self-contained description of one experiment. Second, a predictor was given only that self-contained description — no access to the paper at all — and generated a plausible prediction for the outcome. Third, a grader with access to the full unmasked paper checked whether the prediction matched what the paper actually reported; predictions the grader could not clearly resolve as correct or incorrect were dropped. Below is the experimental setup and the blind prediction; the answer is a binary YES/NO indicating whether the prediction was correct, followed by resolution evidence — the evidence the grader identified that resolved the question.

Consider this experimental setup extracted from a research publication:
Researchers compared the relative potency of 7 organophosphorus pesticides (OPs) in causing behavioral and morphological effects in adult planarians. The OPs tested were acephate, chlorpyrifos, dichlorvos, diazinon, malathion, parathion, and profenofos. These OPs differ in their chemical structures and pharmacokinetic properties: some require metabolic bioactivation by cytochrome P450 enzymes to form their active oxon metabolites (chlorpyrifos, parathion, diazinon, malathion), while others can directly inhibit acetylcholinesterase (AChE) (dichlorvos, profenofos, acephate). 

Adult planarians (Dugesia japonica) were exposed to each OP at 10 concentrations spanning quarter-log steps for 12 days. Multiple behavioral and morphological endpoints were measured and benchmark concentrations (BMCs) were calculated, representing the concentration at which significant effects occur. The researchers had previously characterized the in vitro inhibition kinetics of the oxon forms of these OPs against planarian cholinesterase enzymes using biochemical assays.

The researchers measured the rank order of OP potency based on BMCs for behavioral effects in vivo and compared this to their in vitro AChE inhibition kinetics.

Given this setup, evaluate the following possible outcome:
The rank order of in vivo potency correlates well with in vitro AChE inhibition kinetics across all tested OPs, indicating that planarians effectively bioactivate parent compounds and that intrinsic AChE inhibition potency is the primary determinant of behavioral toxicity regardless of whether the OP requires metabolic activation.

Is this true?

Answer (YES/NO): NO